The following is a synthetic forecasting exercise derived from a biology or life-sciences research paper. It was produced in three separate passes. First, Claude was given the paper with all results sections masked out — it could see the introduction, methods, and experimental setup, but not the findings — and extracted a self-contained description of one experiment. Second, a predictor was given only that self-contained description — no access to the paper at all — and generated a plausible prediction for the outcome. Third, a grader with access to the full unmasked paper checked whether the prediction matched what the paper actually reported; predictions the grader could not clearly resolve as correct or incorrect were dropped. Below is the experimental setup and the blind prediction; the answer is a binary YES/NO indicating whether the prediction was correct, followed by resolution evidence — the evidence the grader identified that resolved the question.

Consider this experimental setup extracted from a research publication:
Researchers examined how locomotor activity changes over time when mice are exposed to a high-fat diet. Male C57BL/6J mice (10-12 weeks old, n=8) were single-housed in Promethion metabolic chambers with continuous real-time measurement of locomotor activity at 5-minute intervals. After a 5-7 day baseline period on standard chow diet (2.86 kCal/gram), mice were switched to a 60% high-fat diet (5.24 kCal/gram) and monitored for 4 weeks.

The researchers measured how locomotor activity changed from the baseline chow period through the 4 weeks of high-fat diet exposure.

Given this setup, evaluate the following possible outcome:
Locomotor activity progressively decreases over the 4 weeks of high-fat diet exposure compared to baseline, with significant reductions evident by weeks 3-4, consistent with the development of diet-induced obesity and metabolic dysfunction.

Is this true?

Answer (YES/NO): NO